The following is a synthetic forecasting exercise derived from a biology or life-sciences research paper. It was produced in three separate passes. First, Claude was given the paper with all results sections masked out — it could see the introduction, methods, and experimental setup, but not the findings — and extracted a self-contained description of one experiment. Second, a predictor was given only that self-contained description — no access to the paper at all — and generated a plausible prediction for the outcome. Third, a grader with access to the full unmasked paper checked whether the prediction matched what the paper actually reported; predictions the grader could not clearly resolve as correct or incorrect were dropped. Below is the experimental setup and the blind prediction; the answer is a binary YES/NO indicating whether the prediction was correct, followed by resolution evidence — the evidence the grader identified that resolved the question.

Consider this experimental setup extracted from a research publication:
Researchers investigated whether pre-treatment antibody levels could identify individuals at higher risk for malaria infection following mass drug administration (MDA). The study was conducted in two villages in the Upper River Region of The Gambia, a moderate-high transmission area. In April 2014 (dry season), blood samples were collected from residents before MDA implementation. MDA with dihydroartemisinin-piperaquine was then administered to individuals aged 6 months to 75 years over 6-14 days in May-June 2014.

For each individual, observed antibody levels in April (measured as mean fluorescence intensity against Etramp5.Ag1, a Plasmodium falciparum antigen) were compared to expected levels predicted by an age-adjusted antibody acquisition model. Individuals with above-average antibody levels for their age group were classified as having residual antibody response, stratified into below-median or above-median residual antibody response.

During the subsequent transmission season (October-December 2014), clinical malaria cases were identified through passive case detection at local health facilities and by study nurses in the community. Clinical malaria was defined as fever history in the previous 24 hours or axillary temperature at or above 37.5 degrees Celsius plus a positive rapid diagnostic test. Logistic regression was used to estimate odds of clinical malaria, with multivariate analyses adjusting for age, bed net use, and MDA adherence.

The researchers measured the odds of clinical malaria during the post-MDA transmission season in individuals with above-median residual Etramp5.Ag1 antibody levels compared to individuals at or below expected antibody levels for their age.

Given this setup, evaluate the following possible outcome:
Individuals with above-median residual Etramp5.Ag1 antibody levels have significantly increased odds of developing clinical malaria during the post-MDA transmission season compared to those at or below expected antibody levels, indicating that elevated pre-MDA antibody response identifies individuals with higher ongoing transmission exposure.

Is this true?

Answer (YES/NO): YES